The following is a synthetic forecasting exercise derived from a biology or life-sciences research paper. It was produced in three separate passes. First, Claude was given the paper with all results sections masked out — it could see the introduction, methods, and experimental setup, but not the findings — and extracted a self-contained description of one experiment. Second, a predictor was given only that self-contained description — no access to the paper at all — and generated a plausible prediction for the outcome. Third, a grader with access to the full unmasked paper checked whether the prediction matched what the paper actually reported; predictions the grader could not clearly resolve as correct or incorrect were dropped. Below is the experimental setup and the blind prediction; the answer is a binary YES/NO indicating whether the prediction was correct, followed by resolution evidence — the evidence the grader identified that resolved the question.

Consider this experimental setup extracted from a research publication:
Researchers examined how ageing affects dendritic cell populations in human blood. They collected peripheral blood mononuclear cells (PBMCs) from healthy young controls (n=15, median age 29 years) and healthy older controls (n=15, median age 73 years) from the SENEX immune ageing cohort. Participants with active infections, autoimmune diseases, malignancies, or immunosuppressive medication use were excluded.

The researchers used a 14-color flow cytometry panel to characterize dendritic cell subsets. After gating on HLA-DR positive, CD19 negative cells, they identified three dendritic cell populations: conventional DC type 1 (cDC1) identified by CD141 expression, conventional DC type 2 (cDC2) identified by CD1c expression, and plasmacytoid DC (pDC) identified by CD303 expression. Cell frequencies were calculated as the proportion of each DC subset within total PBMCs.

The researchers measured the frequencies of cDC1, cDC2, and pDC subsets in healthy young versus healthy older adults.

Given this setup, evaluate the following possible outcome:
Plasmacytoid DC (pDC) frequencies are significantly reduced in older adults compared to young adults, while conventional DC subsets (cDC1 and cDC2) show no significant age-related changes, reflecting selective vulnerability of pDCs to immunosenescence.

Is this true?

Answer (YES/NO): YES